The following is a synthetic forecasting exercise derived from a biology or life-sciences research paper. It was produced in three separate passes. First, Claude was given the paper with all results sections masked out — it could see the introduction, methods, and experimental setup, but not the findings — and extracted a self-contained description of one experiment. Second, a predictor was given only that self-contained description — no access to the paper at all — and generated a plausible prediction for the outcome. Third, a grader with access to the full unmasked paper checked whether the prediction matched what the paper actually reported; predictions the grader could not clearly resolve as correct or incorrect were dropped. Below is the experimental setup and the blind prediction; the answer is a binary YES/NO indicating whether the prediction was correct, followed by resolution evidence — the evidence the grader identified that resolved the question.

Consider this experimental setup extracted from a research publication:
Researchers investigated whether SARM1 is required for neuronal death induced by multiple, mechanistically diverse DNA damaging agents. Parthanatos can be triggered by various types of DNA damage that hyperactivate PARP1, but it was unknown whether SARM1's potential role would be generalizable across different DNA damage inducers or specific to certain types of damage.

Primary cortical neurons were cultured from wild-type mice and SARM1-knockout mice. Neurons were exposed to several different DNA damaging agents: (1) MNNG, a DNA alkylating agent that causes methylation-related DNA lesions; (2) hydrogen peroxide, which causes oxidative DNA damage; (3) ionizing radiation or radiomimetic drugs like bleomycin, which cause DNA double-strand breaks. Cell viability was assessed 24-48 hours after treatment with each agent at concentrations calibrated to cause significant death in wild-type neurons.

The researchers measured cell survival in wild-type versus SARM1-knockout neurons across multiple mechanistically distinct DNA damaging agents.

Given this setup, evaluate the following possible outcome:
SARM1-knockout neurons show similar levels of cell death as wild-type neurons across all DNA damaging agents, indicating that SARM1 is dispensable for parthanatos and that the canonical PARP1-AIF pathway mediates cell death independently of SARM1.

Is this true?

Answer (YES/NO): NO